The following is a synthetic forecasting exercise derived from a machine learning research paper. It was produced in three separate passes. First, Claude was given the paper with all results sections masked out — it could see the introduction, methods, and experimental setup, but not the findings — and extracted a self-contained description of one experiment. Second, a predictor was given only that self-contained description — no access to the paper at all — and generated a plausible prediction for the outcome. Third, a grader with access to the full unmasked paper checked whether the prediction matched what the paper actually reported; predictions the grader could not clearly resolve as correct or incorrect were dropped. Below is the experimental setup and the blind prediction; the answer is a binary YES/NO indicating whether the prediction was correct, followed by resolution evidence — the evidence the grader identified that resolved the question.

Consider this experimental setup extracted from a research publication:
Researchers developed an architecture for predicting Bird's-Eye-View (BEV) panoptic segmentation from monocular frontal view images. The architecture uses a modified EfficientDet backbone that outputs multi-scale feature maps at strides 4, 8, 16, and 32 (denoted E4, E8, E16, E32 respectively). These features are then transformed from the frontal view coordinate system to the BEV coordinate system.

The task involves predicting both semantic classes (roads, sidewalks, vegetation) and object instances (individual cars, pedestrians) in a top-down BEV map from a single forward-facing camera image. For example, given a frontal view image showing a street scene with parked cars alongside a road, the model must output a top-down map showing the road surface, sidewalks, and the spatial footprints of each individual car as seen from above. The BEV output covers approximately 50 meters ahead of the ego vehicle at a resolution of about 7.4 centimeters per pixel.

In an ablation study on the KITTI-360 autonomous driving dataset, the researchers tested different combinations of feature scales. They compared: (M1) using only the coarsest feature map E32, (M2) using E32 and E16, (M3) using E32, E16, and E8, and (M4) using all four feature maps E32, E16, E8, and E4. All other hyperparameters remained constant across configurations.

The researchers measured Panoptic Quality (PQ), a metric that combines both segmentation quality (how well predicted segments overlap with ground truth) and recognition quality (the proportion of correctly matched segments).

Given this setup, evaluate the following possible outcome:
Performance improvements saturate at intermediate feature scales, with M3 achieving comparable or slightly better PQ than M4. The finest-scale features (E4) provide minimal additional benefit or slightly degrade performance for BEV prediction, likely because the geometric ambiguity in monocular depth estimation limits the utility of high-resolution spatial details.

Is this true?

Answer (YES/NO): NO